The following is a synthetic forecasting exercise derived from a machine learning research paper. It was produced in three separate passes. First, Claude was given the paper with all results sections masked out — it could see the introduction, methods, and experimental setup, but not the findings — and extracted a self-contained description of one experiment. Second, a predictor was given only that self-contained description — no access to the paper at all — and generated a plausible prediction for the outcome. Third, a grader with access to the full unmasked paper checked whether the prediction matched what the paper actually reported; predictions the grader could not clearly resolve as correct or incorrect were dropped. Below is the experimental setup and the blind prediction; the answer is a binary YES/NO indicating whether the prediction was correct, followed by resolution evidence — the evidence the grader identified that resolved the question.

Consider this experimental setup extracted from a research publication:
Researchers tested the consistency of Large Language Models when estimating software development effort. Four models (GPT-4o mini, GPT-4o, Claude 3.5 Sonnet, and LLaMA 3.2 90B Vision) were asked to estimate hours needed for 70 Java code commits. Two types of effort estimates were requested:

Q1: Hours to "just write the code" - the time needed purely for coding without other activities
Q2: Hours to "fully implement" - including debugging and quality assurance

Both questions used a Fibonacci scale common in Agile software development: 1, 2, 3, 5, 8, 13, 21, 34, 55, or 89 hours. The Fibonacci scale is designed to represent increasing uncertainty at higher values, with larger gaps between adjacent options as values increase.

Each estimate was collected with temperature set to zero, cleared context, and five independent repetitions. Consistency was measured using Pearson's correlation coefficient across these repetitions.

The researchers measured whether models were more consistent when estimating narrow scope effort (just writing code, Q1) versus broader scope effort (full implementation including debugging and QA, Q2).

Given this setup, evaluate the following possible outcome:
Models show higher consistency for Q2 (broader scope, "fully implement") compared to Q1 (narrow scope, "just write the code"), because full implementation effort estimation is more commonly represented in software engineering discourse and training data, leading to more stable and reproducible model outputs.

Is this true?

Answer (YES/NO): NO